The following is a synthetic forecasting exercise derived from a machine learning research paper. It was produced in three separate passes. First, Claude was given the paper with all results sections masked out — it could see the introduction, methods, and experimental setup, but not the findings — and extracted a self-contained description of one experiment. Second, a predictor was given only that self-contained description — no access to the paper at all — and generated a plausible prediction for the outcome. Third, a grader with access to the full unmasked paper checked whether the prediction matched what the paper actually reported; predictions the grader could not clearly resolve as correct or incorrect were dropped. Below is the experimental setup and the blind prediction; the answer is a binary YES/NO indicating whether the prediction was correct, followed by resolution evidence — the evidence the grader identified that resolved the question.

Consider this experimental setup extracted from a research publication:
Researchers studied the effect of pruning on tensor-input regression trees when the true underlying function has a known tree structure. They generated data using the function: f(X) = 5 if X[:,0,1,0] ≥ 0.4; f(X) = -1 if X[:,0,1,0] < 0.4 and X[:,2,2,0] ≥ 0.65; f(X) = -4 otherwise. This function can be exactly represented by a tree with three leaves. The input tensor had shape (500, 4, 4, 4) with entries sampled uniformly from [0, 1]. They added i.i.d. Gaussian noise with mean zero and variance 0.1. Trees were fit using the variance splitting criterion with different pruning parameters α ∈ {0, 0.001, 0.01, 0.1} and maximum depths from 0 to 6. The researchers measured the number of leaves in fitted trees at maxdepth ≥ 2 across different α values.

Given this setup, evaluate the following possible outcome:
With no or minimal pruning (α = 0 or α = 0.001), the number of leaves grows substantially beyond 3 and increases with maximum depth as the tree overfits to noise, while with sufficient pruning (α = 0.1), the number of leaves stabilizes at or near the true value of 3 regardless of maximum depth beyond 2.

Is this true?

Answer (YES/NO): NO